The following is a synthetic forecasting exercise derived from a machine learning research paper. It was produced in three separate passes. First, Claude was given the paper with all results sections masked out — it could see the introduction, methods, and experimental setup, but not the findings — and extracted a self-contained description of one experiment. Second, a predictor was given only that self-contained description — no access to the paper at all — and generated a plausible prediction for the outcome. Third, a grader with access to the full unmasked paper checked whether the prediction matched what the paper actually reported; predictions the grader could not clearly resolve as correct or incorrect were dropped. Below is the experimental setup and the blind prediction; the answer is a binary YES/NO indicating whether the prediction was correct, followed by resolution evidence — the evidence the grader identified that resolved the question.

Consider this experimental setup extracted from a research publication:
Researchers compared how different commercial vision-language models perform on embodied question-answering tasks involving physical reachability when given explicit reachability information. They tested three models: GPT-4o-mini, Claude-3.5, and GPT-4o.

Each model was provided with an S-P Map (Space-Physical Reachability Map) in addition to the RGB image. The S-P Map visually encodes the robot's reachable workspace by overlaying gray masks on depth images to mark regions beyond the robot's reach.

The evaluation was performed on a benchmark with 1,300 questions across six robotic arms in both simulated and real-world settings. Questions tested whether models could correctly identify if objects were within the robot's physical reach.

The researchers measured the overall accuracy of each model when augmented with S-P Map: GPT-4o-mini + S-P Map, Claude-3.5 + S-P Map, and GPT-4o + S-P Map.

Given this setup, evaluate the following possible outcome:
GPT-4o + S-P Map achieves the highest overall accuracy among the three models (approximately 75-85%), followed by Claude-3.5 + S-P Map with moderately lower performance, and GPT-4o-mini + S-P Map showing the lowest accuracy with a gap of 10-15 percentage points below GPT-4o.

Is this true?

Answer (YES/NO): NO